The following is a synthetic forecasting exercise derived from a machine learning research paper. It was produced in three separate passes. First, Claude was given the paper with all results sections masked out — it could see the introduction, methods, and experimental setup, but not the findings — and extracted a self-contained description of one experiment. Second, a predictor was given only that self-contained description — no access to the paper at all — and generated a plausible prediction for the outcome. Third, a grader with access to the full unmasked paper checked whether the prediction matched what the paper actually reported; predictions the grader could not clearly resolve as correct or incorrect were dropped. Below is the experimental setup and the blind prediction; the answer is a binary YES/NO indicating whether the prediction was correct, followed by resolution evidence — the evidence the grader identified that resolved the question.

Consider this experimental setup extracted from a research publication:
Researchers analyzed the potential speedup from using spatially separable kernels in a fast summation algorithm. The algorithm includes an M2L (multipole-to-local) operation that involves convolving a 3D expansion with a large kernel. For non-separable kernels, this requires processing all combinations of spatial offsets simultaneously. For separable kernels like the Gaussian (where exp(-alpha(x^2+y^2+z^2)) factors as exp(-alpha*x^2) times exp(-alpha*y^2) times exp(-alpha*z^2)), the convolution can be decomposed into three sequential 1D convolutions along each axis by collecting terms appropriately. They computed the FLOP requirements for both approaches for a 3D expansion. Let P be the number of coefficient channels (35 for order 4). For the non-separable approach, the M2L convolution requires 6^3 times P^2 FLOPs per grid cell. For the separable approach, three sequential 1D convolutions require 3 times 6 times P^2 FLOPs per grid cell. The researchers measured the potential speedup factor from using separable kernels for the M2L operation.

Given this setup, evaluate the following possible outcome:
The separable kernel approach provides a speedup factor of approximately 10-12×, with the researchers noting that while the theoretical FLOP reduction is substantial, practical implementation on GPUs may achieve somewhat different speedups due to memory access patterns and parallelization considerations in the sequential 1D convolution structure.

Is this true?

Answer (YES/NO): NO